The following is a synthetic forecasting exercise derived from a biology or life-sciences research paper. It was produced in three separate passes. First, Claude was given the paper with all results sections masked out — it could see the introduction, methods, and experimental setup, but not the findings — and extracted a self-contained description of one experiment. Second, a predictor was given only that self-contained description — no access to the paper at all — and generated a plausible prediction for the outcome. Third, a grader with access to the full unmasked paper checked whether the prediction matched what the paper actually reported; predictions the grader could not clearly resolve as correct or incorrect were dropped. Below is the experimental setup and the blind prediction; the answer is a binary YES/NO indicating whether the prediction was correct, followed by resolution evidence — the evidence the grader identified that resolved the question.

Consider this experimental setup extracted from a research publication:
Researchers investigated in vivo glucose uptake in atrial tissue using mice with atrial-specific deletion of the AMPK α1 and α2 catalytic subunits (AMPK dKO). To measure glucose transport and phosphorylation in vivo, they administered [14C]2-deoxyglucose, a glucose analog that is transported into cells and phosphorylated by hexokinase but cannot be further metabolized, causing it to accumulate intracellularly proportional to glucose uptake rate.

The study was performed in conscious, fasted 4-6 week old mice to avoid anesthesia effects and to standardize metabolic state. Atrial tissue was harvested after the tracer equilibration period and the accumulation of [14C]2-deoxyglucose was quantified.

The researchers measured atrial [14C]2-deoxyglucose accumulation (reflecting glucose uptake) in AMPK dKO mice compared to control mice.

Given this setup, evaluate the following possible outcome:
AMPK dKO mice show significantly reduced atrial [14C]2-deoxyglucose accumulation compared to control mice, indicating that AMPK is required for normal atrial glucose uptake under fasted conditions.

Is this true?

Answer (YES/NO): NO